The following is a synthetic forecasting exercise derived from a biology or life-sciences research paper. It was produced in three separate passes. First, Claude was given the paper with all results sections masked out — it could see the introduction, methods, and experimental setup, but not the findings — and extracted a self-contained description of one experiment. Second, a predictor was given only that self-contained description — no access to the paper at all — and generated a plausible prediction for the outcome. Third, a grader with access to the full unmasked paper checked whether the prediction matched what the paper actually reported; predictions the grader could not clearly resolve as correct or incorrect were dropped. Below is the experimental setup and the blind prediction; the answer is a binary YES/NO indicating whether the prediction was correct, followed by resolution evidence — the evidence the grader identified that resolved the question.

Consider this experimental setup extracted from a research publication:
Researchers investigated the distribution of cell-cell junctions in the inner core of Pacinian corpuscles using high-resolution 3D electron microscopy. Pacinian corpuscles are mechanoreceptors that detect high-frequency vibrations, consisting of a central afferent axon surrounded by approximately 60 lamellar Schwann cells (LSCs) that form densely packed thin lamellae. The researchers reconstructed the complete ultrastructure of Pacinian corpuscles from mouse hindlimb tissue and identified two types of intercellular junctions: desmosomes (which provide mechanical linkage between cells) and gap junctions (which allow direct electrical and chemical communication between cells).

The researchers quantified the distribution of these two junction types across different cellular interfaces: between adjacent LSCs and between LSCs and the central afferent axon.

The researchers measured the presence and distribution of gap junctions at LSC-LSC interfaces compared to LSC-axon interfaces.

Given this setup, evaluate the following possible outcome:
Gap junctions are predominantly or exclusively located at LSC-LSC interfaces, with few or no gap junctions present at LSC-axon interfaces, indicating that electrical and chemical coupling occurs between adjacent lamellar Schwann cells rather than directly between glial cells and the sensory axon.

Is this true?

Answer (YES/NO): YES